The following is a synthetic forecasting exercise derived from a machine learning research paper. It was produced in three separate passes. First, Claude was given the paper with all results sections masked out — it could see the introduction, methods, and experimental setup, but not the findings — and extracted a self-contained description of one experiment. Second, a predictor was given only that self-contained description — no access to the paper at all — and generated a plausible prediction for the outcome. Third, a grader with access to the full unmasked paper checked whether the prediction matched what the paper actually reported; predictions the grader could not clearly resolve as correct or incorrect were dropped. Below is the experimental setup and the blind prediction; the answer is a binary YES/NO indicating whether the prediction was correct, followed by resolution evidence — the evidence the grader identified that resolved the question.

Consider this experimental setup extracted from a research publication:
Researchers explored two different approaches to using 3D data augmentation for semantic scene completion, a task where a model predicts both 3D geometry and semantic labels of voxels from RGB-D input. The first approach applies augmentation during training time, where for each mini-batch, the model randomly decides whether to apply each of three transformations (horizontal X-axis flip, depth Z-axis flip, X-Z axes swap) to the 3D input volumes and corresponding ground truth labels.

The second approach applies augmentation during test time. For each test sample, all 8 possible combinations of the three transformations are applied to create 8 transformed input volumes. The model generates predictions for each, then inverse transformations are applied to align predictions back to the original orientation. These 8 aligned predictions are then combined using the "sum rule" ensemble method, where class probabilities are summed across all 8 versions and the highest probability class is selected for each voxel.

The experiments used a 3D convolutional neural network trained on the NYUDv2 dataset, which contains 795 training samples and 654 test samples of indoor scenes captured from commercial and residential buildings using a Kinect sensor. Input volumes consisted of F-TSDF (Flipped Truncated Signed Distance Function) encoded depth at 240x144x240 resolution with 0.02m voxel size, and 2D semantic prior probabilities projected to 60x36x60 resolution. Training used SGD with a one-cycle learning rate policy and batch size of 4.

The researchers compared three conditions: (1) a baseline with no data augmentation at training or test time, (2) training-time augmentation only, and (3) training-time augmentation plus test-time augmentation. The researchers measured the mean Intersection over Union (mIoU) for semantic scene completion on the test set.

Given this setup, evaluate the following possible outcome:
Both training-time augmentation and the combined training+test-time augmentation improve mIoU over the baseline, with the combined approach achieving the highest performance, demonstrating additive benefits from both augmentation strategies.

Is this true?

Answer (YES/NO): YES